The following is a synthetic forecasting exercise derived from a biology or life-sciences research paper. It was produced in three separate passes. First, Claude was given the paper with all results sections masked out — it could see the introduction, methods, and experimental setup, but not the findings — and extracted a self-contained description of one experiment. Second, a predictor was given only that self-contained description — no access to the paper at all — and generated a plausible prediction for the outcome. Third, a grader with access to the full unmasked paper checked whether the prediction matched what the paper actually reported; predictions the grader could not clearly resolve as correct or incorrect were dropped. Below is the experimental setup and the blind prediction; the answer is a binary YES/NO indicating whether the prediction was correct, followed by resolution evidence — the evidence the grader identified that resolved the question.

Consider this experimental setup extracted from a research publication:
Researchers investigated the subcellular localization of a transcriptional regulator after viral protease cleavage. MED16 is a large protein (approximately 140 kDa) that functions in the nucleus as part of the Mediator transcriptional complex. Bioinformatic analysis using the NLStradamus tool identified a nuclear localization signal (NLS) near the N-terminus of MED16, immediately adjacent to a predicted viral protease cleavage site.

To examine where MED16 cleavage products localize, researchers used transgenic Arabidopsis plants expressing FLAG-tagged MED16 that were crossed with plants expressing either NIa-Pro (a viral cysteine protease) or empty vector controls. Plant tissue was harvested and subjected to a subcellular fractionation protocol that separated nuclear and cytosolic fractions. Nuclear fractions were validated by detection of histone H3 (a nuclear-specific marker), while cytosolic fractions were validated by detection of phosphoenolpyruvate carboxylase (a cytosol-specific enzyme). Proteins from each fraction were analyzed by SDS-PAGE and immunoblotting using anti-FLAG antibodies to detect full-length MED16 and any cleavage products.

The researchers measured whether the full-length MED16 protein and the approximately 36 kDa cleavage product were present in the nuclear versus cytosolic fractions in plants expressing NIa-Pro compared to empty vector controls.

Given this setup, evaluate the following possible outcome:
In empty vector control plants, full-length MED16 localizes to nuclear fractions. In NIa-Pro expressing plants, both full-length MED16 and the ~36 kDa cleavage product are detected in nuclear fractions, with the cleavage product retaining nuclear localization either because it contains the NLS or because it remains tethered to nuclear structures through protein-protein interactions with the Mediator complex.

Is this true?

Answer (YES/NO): NO